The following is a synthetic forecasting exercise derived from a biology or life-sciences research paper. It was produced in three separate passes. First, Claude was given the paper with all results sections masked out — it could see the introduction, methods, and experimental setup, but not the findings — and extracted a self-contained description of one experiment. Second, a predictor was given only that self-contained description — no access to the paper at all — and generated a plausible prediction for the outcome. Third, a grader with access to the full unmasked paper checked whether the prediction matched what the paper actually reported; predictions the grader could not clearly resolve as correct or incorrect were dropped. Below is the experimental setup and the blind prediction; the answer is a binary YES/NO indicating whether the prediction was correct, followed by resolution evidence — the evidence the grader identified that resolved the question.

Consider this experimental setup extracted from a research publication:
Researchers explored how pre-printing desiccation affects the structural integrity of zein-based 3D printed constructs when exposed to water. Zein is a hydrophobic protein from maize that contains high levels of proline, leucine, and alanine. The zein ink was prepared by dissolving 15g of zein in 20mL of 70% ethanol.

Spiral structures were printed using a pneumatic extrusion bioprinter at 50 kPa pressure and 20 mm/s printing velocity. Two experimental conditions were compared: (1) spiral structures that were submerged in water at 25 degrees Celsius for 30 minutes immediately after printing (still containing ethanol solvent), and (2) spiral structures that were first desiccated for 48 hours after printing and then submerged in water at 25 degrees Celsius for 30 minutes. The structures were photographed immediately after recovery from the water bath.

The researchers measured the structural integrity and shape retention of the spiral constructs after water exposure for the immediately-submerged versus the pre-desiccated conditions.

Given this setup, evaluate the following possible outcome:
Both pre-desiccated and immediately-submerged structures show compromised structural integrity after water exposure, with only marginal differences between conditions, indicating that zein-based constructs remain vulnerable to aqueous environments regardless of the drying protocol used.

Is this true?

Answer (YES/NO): NO